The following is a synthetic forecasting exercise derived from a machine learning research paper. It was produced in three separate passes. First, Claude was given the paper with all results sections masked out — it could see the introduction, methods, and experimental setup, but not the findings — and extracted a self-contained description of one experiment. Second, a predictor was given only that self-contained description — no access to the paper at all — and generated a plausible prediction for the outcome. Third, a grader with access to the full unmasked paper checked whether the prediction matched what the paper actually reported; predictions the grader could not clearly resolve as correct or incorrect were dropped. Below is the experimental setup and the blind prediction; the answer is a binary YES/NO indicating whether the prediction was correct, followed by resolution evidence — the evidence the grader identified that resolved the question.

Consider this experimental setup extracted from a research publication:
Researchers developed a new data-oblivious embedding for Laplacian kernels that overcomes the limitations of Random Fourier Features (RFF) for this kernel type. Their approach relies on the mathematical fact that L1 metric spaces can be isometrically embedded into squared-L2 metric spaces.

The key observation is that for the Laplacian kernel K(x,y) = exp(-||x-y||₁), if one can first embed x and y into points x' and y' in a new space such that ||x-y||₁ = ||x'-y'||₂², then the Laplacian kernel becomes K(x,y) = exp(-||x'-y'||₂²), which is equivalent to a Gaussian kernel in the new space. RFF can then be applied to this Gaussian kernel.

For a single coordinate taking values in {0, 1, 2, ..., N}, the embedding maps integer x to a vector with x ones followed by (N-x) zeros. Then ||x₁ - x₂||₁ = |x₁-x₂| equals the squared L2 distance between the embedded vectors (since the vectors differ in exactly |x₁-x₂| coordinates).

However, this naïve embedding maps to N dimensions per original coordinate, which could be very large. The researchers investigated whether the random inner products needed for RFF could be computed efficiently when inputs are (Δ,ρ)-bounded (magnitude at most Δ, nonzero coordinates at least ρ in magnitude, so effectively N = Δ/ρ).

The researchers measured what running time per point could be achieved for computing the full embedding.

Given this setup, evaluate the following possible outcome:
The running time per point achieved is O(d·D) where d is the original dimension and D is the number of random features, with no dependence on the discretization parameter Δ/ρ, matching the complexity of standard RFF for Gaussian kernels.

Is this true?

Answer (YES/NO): NO